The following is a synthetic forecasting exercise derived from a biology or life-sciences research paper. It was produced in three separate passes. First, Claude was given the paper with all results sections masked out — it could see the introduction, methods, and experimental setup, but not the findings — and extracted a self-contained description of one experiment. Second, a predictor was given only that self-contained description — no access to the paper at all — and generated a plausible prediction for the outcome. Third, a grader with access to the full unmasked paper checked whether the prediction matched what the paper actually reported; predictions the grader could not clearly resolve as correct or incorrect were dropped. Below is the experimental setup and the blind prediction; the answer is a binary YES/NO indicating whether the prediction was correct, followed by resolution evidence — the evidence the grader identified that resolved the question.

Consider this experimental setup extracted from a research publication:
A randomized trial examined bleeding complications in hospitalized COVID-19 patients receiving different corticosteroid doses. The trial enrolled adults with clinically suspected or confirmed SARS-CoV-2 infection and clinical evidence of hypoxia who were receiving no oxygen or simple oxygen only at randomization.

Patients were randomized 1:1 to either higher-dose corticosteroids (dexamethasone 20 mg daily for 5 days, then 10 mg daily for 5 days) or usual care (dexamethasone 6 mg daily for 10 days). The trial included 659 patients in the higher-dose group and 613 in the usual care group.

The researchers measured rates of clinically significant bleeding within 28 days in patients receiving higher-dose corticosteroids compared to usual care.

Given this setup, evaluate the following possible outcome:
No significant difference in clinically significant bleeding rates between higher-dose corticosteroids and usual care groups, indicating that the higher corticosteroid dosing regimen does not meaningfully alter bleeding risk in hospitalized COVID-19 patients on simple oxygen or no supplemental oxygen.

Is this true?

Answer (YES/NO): YES